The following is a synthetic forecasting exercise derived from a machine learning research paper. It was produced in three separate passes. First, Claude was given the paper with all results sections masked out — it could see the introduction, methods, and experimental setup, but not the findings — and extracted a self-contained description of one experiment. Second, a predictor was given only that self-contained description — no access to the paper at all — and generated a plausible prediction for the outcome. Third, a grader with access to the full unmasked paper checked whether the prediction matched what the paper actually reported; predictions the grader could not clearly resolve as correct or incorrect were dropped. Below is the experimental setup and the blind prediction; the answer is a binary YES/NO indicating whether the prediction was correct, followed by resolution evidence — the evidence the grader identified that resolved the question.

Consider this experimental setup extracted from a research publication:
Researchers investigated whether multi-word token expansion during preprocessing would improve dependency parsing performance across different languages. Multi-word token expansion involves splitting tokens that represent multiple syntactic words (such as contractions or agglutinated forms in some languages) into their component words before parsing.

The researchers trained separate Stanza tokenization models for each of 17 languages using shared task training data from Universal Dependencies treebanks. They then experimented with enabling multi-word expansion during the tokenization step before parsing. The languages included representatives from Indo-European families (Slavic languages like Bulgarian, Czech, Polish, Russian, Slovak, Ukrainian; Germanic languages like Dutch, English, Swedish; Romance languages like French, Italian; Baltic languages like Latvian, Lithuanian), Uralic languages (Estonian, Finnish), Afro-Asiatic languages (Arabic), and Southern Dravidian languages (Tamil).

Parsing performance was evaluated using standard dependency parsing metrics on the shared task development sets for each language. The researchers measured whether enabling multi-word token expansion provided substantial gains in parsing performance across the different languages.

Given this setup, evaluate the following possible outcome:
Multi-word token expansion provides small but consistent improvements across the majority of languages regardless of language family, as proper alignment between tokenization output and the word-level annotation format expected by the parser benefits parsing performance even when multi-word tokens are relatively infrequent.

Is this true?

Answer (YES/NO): NO